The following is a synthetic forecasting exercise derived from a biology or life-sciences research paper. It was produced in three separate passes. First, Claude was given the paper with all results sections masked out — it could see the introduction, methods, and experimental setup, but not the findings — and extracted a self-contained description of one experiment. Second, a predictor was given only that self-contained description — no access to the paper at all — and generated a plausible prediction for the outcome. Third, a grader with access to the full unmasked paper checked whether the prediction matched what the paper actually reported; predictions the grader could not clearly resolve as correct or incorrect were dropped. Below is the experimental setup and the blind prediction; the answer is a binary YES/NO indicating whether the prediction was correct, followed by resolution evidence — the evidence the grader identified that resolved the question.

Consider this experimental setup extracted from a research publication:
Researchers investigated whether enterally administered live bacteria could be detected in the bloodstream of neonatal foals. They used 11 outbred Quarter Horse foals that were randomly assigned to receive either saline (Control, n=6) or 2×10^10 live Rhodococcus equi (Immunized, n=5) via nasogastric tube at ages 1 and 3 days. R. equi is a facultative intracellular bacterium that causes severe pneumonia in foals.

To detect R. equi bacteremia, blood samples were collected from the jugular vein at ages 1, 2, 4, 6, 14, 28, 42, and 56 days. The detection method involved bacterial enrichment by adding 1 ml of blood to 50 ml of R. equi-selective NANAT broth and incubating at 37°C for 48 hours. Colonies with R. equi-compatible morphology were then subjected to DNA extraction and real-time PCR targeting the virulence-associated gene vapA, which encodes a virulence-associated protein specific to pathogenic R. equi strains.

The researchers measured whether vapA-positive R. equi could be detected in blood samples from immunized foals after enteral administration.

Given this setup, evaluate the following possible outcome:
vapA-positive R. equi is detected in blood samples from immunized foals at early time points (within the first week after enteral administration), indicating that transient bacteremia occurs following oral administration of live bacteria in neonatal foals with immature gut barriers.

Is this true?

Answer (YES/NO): NO